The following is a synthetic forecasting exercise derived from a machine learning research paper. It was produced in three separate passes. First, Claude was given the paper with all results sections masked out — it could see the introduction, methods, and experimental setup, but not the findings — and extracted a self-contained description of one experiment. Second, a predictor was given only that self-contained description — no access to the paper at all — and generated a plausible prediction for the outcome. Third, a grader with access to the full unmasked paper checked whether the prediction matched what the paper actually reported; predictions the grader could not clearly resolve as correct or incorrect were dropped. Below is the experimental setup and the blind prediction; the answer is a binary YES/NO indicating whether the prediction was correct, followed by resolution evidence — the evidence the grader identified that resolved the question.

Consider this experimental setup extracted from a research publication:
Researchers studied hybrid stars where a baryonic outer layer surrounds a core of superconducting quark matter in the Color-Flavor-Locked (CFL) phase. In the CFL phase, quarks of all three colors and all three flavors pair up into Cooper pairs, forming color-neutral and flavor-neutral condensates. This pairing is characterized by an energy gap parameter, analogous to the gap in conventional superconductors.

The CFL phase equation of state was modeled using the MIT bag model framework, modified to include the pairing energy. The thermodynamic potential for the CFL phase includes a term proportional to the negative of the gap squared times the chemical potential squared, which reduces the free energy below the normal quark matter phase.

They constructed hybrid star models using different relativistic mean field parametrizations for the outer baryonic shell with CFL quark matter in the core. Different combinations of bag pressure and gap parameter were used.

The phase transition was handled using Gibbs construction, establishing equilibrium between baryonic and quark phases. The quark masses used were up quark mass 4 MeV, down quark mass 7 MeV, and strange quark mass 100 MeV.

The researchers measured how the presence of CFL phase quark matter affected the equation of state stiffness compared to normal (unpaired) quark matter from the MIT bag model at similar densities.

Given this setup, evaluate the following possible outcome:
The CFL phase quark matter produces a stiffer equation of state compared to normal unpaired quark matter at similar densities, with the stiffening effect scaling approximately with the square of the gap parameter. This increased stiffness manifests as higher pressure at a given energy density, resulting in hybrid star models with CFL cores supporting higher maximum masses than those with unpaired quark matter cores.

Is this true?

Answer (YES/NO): NO